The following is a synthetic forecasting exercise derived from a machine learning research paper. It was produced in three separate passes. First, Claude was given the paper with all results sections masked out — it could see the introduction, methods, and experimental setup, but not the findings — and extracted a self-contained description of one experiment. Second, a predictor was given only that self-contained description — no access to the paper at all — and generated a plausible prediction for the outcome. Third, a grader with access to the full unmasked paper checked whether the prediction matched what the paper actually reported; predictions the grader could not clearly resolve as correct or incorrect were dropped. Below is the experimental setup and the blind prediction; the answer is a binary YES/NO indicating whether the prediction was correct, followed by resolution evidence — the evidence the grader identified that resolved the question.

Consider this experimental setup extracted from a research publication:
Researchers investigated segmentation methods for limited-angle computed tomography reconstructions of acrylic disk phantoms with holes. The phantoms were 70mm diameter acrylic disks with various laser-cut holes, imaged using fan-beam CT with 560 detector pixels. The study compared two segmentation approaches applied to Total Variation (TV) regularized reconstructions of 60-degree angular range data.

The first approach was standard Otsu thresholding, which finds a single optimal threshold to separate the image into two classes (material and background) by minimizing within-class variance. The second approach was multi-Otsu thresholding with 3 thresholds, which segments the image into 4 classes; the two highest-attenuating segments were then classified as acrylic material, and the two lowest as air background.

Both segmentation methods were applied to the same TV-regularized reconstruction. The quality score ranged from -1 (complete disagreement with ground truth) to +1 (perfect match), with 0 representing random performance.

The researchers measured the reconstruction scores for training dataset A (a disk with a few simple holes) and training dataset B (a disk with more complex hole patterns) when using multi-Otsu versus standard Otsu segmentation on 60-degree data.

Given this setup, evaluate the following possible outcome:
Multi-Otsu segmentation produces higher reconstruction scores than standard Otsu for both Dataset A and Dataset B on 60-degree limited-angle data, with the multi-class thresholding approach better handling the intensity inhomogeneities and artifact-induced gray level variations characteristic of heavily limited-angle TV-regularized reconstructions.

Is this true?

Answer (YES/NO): NO